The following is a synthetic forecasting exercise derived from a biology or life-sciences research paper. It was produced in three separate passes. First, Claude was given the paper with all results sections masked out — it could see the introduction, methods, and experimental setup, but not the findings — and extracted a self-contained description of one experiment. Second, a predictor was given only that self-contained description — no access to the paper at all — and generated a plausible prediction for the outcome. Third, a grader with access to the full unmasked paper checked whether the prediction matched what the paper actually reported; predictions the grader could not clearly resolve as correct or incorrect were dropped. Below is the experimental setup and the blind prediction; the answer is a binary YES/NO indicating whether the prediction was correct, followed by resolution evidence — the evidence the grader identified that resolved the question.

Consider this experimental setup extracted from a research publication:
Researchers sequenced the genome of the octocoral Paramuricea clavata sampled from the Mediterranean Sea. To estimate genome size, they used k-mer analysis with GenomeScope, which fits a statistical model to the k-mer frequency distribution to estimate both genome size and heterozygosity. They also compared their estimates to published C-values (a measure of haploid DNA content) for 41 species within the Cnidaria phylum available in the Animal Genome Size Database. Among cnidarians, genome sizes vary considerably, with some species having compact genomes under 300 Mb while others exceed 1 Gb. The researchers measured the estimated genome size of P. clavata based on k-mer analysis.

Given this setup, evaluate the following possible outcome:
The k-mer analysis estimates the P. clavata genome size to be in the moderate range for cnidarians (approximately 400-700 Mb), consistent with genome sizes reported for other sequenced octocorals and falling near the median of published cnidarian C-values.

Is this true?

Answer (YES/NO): NO